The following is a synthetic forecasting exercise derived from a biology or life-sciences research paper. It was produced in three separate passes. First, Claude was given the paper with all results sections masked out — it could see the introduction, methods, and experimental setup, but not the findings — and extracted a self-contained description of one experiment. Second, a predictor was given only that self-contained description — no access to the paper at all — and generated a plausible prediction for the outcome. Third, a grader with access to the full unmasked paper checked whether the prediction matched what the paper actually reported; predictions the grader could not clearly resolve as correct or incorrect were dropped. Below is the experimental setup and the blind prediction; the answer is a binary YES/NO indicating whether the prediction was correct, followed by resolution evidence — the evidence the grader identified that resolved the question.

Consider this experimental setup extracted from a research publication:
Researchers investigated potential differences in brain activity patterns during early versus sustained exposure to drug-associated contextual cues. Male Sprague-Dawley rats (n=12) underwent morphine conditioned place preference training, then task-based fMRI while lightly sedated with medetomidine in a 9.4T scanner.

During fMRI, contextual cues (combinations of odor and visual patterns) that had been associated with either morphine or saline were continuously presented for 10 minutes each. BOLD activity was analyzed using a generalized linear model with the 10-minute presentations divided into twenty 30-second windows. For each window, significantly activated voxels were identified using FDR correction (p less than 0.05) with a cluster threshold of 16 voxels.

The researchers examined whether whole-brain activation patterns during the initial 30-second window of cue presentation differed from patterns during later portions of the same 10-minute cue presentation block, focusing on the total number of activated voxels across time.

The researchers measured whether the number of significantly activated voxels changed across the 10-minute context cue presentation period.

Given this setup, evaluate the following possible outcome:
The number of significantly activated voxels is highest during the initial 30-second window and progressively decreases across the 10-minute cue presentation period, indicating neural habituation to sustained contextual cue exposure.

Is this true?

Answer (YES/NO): NO